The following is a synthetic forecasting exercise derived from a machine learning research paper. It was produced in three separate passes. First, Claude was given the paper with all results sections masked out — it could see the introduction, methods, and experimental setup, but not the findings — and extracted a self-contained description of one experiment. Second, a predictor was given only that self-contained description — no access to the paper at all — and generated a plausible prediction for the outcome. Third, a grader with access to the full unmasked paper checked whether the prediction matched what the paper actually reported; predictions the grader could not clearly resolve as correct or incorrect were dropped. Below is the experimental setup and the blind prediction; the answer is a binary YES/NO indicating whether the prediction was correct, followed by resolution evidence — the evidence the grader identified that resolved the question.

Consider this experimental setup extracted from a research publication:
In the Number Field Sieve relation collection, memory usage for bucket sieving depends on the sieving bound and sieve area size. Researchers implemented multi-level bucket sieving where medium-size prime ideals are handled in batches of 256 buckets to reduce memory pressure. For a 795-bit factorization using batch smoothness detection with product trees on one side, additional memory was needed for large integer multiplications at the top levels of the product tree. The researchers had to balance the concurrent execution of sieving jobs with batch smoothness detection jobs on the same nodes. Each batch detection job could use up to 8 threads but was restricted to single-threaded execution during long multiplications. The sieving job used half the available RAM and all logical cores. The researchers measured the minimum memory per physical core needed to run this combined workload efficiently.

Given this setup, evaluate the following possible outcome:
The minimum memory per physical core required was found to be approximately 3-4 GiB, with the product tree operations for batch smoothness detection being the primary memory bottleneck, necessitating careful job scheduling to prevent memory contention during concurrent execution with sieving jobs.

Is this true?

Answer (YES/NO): NO